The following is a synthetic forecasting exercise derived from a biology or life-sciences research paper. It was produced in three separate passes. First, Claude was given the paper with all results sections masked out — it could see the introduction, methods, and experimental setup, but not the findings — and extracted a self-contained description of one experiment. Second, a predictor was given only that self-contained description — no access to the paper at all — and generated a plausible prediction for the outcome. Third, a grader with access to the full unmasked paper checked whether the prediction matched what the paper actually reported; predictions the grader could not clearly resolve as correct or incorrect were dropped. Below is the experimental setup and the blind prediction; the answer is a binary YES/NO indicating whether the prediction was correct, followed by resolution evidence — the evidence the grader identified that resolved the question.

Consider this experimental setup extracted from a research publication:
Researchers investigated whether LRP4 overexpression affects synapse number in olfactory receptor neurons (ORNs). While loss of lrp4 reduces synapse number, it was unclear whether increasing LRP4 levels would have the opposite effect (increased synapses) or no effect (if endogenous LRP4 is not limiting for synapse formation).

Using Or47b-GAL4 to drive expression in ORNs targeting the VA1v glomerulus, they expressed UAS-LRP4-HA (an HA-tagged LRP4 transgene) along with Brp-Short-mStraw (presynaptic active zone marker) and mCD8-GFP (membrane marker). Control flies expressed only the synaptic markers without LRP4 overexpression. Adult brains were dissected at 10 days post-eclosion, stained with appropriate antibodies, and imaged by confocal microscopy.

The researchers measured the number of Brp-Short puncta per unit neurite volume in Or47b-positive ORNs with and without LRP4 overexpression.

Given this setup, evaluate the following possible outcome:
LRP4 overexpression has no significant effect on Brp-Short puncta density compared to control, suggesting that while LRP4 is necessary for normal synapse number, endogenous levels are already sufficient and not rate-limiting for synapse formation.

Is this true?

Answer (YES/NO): NO